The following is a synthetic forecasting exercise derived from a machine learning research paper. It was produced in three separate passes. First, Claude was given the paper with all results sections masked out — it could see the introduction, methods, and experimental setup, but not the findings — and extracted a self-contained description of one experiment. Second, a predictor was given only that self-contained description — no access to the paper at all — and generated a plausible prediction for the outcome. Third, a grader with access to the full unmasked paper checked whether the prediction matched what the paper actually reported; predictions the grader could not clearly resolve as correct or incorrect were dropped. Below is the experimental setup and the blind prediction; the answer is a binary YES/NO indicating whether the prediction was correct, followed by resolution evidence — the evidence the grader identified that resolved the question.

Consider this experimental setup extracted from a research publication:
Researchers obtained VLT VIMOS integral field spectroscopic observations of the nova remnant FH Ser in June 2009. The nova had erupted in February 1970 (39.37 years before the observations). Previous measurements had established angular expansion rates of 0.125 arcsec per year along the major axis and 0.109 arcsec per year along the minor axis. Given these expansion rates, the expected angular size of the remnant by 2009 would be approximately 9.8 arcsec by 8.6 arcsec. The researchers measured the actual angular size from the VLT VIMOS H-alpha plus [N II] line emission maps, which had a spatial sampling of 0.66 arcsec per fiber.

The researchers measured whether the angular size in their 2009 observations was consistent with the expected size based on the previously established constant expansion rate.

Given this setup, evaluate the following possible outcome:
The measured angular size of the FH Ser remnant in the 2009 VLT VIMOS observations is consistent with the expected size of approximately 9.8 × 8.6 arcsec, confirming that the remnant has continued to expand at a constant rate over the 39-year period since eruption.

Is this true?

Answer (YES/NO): YES